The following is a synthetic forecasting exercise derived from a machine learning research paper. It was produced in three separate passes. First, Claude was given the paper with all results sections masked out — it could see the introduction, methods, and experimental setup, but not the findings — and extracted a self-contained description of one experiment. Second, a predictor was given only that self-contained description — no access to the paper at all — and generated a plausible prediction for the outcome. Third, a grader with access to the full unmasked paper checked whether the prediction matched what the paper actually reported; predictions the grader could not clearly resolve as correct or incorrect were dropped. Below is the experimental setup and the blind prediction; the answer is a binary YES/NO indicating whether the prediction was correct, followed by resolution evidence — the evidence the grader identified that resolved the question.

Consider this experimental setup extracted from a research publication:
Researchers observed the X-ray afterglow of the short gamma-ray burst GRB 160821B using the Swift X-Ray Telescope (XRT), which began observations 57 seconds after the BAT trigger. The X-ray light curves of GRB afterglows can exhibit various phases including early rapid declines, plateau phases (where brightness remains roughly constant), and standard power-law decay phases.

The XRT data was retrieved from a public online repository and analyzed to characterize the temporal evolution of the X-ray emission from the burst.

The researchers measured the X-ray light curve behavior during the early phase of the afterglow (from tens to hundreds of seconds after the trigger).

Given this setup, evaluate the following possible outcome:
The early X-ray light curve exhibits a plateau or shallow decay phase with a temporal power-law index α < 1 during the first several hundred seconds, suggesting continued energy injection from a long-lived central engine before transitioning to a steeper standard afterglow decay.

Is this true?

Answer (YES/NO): YES